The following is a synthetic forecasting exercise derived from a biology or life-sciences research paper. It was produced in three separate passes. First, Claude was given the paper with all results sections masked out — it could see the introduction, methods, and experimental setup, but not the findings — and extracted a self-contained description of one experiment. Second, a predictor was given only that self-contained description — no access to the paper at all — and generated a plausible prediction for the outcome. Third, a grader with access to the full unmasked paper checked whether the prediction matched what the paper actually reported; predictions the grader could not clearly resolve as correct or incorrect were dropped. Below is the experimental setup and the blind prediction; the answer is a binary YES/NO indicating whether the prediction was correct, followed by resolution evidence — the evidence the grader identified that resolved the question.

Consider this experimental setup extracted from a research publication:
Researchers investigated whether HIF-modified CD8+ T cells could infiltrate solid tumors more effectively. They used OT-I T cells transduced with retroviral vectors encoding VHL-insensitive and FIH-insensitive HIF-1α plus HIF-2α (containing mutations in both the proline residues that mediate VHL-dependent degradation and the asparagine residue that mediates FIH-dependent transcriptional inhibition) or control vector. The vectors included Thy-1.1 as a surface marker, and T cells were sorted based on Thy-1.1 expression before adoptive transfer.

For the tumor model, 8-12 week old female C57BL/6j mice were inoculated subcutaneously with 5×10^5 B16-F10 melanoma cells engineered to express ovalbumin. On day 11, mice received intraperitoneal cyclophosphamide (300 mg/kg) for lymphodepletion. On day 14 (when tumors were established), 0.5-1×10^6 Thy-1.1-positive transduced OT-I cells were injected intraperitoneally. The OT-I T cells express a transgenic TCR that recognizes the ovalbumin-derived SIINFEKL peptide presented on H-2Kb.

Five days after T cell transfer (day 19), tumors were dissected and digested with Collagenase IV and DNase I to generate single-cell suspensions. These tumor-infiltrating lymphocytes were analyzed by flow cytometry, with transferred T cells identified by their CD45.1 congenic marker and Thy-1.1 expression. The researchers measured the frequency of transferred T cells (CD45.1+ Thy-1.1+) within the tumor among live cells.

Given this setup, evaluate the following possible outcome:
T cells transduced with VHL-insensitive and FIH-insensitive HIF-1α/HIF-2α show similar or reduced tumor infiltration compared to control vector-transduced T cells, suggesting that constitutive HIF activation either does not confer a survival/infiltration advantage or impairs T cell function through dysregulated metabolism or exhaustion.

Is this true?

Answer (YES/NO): YES